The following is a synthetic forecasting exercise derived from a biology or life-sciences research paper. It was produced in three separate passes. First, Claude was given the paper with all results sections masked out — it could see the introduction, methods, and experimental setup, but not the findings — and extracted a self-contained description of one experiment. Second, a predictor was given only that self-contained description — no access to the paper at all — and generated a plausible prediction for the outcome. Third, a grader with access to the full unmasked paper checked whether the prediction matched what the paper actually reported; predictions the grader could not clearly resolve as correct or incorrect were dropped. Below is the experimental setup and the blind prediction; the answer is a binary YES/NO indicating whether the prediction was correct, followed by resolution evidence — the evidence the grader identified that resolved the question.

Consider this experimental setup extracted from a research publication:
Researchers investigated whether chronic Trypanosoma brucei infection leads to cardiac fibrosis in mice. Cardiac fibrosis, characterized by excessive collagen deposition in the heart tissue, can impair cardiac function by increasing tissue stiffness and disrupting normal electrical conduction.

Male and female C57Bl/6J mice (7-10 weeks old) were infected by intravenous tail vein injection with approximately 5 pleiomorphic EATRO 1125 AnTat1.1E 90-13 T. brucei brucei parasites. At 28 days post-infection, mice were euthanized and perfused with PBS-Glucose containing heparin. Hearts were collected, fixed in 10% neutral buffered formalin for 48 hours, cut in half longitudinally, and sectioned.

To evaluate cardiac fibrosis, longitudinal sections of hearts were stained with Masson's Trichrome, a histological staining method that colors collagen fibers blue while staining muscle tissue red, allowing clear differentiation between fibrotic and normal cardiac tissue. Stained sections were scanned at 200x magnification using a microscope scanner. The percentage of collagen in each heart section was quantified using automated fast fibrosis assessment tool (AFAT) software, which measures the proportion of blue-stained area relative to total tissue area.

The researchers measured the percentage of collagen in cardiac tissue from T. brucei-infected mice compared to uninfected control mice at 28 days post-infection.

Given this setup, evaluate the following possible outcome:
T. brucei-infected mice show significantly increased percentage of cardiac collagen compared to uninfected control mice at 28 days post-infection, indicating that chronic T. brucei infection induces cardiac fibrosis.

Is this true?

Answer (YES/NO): NO